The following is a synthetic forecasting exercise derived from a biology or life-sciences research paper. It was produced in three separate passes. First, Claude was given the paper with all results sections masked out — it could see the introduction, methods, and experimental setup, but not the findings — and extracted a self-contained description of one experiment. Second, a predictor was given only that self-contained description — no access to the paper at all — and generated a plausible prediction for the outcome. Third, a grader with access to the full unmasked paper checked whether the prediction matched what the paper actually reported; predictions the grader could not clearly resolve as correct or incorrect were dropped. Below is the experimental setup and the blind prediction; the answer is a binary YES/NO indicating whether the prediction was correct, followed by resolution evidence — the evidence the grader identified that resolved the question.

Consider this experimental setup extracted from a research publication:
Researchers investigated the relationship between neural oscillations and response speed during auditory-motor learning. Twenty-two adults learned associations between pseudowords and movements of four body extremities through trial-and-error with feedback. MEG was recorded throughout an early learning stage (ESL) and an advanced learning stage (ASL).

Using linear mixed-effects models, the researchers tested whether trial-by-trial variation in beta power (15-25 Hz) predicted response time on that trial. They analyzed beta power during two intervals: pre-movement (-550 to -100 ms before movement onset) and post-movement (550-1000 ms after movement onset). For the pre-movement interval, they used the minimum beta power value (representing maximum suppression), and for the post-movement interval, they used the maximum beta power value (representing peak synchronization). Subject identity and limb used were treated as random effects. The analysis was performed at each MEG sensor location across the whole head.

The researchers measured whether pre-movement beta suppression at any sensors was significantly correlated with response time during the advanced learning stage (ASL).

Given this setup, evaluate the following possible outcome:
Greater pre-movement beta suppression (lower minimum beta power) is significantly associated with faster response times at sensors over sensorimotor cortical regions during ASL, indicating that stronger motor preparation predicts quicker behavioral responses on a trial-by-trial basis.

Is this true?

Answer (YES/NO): NO